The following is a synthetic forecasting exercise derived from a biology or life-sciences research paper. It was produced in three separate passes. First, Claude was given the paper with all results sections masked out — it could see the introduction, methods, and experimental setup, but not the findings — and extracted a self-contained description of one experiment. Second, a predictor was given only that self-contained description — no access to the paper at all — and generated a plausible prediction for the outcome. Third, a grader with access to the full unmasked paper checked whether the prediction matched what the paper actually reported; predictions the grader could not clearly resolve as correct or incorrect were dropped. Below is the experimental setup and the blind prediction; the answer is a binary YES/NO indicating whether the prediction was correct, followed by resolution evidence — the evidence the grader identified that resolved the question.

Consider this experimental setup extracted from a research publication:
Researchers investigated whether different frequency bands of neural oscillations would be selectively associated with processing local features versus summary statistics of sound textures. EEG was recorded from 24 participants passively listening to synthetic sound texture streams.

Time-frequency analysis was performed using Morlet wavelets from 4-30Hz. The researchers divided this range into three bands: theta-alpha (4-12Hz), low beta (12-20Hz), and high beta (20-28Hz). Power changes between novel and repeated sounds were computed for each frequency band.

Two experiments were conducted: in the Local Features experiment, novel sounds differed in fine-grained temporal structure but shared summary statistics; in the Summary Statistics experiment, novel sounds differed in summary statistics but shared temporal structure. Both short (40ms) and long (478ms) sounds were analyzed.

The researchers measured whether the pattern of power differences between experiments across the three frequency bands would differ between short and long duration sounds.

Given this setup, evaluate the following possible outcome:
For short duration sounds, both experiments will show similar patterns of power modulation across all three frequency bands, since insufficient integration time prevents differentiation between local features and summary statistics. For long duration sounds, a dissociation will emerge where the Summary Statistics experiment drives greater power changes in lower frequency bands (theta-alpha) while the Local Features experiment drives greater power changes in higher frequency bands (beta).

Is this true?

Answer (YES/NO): NO